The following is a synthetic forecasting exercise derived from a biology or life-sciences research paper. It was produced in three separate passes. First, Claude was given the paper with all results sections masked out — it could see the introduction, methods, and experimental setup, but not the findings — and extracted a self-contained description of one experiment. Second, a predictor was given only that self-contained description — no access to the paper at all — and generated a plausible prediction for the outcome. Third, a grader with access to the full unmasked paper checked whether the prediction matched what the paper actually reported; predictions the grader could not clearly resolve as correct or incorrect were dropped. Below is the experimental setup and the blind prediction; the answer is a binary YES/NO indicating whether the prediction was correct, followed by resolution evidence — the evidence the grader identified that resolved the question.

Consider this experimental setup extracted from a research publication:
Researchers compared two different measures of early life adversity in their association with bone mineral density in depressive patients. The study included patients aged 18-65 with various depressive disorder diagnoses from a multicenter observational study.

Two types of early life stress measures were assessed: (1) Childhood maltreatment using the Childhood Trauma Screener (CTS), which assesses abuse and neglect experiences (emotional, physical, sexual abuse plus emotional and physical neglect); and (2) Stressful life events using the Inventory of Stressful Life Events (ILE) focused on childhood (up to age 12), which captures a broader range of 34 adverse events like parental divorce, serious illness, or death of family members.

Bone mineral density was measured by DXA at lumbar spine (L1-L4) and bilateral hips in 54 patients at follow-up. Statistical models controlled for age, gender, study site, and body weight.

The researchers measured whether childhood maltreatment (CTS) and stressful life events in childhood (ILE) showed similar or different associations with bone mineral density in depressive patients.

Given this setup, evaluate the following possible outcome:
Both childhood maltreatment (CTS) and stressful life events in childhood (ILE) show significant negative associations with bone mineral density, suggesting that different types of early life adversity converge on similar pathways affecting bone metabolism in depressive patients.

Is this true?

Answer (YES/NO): YES